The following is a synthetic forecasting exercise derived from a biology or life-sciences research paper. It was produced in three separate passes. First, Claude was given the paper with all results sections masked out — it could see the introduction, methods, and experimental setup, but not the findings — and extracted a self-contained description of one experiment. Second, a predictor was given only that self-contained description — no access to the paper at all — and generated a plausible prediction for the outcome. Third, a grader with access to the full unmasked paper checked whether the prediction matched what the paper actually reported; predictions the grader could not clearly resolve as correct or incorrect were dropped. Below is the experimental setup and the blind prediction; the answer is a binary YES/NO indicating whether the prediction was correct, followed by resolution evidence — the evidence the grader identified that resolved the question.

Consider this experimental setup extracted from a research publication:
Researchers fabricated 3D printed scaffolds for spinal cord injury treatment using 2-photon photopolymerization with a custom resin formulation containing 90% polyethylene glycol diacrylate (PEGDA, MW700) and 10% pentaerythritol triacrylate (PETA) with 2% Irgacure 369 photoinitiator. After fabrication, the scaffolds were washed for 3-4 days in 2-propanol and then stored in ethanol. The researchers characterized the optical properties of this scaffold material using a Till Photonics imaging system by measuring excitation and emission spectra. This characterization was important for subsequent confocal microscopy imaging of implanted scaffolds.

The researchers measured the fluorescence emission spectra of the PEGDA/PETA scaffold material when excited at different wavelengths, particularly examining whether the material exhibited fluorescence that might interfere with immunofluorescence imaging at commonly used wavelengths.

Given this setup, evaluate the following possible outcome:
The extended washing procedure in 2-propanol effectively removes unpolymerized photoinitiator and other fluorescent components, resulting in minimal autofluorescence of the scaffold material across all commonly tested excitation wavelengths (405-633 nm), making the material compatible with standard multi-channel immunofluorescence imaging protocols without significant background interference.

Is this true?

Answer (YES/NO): NO